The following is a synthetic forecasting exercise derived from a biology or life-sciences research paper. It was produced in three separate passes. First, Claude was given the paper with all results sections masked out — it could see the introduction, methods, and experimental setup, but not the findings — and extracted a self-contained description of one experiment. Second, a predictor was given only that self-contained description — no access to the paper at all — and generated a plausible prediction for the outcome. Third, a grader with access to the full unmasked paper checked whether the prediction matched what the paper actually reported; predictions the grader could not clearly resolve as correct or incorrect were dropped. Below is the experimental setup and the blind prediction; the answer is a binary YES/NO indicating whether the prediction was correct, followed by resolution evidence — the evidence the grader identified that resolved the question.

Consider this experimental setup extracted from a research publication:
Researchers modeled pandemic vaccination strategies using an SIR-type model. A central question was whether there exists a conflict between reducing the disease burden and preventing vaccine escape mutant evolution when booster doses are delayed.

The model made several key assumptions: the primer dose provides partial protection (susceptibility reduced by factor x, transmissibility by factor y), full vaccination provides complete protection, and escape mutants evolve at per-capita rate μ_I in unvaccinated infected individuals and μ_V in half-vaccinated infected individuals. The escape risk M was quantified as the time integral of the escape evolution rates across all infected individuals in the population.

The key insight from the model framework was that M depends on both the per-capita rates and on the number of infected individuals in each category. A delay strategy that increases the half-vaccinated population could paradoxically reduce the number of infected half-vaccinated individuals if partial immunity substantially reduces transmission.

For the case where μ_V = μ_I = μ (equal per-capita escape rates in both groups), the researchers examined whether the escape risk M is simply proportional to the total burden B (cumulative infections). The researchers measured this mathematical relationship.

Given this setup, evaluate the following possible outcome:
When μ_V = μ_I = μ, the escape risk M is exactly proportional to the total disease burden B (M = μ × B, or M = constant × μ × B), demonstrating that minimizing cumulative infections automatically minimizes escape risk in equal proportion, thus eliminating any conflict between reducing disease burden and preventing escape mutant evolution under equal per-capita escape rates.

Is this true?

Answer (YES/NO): YES